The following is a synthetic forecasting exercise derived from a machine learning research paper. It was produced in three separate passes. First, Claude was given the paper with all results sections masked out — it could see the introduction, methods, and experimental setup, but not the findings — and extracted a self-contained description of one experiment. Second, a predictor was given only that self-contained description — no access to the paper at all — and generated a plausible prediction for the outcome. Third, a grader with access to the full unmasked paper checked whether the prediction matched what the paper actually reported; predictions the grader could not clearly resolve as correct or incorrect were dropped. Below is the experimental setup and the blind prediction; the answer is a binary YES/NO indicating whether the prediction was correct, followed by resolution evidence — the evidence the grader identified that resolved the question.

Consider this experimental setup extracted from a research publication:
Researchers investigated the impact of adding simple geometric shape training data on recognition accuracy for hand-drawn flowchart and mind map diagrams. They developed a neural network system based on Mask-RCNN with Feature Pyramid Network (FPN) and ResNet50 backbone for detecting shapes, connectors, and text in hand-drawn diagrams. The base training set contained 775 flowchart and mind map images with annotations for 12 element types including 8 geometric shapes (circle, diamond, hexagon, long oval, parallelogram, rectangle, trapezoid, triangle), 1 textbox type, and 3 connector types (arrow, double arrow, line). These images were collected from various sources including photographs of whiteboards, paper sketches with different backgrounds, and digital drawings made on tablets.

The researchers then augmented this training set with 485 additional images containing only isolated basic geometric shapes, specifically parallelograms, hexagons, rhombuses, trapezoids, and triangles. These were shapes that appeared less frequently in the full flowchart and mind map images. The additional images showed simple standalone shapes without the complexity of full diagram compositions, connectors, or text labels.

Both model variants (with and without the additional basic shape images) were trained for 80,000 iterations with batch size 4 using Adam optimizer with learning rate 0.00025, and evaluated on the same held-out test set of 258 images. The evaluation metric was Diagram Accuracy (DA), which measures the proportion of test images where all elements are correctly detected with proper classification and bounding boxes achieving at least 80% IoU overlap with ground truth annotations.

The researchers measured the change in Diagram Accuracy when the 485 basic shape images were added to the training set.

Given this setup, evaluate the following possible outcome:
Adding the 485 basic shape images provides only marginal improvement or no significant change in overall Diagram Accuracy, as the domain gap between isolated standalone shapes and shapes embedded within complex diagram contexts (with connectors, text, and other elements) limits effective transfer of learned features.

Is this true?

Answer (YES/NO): NO